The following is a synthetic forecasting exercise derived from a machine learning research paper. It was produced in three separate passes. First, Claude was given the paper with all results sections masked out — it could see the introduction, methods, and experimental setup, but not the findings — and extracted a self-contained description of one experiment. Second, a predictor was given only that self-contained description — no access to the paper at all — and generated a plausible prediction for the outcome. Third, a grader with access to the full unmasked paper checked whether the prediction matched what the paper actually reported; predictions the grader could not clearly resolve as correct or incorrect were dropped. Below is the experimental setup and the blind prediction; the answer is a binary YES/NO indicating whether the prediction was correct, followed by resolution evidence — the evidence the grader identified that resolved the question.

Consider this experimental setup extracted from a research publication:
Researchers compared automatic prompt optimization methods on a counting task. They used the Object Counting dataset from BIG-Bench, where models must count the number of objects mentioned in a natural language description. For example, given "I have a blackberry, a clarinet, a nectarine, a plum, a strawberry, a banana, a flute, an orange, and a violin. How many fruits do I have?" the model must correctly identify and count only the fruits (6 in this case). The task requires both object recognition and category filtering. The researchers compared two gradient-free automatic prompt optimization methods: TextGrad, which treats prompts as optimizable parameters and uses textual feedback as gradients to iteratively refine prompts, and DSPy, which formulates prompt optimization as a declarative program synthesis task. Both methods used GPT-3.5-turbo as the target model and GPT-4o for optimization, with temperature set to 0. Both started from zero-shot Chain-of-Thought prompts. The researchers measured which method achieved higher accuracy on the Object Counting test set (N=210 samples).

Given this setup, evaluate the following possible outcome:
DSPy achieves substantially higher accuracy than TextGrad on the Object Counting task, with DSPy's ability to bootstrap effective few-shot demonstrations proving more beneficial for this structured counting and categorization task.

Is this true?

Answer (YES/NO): NO